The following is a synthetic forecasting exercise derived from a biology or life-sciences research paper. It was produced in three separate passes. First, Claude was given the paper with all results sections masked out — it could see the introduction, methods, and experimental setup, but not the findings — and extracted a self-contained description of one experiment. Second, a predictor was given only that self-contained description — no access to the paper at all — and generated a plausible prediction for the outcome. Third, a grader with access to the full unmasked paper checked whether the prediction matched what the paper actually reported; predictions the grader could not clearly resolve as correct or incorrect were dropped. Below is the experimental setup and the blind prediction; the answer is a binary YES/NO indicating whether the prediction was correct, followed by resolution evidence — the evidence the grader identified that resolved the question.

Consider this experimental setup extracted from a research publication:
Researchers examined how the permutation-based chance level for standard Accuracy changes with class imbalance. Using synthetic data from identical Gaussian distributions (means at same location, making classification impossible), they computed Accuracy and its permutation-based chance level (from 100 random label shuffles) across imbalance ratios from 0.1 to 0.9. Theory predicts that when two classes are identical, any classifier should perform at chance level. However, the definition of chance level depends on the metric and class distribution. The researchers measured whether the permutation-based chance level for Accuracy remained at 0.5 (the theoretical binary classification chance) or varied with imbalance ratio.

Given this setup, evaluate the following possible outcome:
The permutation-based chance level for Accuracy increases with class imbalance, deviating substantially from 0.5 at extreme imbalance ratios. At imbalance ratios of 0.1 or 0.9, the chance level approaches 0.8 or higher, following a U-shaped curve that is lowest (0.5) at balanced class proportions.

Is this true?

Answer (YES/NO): YES